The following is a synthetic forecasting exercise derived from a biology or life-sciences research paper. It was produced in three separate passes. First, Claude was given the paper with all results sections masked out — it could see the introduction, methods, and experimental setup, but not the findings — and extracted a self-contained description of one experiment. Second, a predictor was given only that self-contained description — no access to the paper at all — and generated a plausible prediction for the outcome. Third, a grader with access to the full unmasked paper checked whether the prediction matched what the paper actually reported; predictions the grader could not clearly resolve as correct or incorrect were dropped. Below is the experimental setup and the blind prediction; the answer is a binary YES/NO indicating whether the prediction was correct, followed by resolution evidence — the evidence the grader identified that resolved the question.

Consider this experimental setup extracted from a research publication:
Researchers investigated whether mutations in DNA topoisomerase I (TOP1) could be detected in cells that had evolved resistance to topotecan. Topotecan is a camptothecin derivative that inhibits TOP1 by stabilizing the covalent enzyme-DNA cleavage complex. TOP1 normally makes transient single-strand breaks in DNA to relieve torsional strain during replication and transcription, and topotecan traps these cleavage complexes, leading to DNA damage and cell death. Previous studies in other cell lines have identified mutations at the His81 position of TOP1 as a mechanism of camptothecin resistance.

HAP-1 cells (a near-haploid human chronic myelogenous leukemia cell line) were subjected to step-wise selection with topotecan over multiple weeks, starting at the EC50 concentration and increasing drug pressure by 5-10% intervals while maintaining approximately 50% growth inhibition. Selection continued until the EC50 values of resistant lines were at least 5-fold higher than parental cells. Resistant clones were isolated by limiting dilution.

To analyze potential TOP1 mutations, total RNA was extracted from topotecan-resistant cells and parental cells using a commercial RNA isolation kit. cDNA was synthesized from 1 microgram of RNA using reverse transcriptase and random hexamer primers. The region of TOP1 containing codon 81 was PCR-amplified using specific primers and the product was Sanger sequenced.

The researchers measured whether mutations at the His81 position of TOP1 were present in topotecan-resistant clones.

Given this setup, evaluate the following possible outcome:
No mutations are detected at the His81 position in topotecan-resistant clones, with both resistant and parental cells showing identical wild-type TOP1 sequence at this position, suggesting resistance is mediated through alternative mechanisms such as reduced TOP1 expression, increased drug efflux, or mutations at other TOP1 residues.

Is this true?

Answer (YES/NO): NO